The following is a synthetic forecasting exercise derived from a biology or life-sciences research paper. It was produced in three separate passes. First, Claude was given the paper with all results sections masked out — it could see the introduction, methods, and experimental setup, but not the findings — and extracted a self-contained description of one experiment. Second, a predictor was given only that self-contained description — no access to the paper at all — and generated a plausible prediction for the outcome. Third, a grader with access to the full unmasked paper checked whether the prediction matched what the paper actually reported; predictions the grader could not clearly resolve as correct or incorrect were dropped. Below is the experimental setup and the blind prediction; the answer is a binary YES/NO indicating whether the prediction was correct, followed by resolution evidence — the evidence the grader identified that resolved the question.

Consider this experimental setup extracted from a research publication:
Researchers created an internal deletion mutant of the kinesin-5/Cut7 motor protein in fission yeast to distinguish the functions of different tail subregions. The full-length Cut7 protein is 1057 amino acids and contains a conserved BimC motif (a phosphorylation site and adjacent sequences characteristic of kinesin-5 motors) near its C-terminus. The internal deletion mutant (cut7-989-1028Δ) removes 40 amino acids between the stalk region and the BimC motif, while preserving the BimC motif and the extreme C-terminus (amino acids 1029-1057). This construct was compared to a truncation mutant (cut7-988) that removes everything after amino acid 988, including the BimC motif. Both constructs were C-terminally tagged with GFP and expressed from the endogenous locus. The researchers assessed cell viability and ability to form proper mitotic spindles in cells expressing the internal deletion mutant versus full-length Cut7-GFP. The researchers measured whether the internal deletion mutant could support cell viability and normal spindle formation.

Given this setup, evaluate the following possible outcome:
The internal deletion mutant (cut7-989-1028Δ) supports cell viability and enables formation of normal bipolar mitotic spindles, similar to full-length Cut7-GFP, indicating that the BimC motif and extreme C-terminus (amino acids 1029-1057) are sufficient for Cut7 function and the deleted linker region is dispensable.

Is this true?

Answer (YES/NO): NO